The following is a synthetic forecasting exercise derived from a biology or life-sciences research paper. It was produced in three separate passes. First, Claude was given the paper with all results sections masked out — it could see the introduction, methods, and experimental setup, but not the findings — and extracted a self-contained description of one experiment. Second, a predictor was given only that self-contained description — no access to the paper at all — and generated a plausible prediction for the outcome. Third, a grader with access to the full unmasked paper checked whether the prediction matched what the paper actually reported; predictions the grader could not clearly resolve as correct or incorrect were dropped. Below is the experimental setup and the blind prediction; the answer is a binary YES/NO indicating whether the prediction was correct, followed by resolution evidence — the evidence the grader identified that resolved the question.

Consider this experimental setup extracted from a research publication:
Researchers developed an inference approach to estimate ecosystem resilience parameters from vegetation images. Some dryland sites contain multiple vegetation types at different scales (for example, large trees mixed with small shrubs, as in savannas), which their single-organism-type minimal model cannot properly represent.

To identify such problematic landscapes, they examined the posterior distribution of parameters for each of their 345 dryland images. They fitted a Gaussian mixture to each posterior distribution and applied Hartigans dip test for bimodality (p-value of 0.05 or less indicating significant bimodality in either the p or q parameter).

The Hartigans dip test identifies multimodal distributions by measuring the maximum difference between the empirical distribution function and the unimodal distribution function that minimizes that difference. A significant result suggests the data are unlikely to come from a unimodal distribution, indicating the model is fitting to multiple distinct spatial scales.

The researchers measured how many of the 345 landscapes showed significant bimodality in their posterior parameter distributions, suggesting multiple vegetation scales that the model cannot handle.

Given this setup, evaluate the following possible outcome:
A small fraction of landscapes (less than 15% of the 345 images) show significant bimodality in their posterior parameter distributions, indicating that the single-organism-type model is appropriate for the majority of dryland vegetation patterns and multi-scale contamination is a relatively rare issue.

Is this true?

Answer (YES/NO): NO